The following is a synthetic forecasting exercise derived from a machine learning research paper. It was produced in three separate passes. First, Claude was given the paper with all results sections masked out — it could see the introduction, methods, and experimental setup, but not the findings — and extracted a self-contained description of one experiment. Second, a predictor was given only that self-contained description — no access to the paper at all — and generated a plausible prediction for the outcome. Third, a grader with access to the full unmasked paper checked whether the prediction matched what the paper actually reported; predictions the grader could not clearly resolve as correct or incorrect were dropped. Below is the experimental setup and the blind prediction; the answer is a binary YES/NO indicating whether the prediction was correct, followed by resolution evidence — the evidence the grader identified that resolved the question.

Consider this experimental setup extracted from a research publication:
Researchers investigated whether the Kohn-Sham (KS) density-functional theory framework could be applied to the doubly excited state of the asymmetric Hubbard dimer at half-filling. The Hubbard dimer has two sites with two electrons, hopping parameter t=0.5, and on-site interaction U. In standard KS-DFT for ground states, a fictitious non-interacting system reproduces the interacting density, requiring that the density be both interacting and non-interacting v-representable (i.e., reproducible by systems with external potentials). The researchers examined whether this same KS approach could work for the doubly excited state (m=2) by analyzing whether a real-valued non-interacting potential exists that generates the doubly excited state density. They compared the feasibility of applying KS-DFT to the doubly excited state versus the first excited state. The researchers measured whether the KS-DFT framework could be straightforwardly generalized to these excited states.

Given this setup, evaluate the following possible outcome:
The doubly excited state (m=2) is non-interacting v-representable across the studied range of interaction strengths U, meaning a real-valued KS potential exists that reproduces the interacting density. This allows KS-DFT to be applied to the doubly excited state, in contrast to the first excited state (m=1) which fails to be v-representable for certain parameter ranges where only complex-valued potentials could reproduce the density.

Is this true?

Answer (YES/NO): YES